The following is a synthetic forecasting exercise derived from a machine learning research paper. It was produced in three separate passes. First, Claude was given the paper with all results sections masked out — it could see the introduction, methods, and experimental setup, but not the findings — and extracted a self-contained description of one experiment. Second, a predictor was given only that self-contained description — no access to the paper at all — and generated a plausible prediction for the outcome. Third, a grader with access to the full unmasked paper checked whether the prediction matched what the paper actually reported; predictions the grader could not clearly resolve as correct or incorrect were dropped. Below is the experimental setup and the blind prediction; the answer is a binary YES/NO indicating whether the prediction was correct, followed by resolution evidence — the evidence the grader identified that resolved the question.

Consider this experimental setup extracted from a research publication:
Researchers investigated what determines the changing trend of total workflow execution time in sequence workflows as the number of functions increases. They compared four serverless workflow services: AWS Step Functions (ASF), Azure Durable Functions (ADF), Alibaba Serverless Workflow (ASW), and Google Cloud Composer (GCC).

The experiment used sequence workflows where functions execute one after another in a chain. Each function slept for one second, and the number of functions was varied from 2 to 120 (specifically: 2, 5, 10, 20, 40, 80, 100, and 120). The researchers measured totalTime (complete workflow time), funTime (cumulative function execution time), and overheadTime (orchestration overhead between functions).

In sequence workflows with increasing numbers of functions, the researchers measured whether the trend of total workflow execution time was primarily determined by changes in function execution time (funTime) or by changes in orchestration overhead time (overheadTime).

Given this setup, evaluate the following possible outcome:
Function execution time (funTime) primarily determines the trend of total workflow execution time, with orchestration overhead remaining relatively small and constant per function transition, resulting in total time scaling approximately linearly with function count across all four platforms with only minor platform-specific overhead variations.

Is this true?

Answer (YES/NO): NO